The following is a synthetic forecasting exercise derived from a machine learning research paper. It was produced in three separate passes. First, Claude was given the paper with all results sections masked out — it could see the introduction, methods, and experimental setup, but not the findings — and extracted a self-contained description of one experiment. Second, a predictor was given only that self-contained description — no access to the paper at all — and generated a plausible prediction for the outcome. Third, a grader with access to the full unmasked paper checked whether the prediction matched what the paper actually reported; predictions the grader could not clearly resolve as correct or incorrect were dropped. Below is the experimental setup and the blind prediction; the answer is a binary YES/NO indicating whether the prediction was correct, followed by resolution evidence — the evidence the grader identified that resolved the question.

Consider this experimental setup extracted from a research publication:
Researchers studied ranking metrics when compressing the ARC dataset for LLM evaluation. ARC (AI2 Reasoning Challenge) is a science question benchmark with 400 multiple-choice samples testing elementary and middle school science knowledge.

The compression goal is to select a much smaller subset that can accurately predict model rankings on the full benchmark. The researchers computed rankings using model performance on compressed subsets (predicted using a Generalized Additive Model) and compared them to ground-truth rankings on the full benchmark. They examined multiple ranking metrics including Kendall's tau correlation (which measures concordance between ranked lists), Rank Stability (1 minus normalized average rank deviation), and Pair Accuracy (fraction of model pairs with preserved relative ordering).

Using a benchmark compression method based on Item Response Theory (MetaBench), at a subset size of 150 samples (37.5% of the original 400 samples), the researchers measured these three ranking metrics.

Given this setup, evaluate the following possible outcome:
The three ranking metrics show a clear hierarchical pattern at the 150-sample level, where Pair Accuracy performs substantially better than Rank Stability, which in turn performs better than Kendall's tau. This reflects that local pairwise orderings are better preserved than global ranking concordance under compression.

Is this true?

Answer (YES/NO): NO